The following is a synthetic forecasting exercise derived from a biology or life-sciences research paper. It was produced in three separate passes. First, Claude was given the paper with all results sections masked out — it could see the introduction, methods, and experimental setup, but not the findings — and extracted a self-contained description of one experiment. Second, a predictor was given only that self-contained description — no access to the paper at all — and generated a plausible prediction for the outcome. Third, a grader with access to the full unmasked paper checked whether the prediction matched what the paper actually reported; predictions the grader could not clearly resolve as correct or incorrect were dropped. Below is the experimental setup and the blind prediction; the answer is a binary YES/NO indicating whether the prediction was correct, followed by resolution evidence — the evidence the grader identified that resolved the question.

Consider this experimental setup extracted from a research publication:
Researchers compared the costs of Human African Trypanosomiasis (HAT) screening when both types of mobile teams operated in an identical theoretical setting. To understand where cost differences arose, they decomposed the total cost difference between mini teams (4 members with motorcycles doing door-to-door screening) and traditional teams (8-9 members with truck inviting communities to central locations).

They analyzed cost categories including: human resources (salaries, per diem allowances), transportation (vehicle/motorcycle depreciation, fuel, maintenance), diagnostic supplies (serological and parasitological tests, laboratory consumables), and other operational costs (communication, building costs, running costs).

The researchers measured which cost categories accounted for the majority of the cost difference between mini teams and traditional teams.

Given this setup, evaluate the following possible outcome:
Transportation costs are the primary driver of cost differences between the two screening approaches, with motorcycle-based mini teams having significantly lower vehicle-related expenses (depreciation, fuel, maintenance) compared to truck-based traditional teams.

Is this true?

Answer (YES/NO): NO